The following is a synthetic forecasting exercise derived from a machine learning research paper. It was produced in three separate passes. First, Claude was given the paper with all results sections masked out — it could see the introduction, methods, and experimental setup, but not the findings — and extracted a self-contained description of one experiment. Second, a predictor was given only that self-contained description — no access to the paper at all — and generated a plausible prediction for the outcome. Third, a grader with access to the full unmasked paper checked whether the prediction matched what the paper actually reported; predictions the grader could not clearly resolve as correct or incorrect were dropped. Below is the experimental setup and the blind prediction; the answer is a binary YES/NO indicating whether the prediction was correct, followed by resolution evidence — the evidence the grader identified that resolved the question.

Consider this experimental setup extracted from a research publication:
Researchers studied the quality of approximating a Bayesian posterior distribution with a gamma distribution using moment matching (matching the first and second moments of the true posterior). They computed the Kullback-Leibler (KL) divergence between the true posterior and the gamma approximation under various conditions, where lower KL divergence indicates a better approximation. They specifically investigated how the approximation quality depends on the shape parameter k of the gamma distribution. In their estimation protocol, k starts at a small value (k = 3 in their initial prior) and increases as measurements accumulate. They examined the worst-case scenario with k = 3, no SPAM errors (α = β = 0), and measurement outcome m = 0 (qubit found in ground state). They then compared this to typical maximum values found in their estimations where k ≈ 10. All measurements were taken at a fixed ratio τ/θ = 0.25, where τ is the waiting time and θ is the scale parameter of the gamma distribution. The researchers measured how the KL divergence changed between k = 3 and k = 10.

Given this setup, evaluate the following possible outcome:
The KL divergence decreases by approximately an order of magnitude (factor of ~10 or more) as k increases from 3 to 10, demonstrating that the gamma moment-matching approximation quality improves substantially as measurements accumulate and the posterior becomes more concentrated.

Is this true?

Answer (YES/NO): YES